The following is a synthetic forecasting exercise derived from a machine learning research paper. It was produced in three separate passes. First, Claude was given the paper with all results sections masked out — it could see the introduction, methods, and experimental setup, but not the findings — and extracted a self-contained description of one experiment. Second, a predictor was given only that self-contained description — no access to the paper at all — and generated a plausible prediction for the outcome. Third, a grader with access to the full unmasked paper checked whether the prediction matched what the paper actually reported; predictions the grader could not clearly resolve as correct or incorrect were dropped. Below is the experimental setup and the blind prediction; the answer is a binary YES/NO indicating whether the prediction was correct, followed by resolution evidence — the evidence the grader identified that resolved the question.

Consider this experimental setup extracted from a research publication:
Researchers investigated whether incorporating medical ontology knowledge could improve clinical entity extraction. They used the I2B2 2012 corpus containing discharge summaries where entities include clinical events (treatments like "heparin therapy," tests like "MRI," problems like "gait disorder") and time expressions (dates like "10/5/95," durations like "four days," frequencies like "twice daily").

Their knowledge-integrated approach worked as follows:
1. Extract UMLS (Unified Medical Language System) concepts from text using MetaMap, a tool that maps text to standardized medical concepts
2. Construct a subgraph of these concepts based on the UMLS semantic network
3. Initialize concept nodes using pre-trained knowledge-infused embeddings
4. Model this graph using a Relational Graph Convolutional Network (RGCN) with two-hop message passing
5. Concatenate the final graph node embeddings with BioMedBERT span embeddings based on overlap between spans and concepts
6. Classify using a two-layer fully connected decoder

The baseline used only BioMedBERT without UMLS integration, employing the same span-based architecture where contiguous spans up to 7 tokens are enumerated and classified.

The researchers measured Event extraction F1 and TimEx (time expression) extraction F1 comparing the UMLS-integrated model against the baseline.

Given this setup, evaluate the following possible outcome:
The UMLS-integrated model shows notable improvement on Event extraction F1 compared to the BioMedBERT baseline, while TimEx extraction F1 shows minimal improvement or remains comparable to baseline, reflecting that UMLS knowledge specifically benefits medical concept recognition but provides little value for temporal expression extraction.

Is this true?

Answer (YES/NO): NO